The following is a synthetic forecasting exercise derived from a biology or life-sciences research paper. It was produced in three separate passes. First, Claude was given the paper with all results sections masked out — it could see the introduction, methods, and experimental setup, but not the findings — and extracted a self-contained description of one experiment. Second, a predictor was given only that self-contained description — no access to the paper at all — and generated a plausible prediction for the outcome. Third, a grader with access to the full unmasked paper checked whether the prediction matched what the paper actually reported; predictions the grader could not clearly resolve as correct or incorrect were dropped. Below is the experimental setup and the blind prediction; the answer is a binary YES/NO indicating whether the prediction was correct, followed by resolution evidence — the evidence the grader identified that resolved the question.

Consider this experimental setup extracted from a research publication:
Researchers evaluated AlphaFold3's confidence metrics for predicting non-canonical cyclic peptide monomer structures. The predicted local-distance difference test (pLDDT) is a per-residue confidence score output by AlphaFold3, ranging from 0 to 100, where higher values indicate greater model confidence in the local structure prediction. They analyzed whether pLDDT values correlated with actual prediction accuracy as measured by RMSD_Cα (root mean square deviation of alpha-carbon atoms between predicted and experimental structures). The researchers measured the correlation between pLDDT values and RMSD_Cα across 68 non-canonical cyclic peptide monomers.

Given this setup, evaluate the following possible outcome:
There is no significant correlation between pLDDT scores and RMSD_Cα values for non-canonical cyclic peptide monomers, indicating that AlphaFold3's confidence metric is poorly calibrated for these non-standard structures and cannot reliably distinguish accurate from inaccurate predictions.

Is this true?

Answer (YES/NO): NO